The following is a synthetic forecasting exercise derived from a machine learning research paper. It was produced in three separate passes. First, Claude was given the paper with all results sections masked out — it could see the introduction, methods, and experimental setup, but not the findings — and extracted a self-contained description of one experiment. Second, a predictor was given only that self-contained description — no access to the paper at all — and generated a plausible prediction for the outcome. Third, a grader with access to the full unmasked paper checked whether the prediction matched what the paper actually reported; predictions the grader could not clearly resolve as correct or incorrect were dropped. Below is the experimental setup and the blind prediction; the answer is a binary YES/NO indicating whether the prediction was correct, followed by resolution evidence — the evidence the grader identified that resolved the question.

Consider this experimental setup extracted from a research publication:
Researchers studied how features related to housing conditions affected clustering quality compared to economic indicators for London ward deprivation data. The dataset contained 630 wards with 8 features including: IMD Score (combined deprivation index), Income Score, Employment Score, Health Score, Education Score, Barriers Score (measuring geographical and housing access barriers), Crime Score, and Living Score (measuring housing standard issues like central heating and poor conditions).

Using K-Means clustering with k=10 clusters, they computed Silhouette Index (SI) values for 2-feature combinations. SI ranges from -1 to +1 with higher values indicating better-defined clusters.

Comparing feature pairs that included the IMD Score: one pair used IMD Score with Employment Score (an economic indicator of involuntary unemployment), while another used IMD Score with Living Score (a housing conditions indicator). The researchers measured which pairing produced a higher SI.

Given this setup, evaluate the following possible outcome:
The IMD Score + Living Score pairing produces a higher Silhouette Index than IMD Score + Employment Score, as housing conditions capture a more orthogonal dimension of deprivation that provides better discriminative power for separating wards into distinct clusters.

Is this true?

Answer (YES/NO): NO